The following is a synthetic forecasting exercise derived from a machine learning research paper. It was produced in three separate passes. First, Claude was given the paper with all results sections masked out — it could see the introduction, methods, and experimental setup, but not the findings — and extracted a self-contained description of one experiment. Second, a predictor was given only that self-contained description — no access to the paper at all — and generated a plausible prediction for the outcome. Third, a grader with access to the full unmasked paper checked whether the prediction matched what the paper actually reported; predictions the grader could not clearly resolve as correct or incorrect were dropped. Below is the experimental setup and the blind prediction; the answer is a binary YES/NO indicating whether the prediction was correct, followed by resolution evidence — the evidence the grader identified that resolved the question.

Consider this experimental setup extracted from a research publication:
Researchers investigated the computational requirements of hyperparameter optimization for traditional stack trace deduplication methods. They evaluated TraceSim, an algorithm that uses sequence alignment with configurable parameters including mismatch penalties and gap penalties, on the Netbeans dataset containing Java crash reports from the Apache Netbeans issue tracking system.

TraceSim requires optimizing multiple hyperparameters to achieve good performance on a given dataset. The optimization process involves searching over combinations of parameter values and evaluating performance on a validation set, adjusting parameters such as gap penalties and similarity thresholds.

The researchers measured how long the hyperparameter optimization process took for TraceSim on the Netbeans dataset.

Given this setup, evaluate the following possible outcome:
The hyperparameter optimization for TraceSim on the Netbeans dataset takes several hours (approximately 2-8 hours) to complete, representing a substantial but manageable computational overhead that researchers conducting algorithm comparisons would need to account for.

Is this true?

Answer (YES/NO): NO